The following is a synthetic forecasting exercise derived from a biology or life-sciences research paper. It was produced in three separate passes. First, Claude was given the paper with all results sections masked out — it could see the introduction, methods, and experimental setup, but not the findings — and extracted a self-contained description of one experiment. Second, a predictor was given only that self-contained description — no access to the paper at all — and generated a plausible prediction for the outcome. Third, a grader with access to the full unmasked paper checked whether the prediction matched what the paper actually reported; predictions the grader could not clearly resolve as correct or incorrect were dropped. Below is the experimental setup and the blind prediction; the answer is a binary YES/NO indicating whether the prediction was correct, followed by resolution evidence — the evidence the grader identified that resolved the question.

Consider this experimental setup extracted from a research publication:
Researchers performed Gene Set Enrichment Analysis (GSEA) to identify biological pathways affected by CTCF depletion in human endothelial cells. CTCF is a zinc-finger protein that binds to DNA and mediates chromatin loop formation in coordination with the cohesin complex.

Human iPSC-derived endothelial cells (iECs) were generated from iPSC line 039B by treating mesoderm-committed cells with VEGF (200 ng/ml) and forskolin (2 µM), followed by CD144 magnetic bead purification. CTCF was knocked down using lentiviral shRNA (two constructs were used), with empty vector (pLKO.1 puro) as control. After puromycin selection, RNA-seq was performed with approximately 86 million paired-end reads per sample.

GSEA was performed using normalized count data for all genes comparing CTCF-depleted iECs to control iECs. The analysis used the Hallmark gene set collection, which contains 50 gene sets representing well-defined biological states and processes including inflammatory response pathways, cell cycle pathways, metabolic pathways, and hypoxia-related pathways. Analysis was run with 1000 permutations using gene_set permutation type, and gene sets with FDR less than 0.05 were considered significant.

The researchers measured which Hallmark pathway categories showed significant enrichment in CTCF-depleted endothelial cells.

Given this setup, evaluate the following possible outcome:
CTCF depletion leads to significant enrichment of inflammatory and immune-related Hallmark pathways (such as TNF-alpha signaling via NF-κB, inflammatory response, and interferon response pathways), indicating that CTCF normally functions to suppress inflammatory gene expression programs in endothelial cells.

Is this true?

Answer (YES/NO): YES